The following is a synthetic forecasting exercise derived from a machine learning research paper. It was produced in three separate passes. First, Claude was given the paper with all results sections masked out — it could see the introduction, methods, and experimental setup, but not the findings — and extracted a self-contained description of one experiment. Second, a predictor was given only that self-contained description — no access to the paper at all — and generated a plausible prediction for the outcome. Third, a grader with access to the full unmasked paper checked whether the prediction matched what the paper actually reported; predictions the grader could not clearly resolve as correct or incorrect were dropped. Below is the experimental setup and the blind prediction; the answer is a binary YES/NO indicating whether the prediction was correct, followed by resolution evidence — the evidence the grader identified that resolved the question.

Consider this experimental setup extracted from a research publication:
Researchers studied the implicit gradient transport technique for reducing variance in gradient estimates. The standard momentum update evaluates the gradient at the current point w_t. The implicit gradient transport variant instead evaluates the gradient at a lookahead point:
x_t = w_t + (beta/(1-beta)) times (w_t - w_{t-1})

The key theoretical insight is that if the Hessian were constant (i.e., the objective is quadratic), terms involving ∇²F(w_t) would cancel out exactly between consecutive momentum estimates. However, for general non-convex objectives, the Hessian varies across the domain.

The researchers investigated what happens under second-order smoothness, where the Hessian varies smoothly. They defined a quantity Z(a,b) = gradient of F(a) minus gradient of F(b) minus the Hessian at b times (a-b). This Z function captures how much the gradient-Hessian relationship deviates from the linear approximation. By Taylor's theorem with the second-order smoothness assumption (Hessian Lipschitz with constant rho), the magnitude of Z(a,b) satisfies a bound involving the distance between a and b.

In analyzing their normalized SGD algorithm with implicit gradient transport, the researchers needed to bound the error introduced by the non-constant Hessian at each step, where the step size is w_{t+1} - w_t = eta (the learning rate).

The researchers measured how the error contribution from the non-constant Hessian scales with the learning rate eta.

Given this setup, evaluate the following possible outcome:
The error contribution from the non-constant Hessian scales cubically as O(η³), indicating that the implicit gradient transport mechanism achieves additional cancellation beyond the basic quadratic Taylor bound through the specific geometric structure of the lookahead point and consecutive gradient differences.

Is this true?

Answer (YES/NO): NO